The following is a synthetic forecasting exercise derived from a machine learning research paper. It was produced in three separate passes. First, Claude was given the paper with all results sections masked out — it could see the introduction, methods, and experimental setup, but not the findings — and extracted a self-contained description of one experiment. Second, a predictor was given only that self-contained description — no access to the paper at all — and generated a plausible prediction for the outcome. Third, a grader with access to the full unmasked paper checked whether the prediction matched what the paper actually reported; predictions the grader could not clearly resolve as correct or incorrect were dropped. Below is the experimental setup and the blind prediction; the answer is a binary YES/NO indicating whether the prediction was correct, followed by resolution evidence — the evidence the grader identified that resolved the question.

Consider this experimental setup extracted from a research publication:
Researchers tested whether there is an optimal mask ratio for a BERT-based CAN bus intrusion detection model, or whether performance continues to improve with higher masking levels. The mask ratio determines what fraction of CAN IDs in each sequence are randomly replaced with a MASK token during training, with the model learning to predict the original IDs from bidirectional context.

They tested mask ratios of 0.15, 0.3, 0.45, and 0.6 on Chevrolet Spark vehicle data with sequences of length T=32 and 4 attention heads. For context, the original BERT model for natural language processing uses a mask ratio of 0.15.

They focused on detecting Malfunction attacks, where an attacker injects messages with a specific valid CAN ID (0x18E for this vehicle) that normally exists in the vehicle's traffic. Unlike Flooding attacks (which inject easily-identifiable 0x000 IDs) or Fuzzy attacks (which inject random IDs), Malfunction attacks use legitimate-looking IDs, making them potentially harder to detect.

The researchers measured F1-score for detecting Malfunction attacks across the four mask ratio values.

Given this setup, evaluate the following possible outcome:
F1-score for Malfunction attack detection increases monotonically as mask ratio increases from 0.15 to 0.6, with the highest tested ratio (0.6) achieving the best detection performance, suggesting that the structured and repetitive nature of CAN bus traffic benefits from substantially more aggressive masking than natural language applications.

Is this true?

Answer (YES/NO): NO